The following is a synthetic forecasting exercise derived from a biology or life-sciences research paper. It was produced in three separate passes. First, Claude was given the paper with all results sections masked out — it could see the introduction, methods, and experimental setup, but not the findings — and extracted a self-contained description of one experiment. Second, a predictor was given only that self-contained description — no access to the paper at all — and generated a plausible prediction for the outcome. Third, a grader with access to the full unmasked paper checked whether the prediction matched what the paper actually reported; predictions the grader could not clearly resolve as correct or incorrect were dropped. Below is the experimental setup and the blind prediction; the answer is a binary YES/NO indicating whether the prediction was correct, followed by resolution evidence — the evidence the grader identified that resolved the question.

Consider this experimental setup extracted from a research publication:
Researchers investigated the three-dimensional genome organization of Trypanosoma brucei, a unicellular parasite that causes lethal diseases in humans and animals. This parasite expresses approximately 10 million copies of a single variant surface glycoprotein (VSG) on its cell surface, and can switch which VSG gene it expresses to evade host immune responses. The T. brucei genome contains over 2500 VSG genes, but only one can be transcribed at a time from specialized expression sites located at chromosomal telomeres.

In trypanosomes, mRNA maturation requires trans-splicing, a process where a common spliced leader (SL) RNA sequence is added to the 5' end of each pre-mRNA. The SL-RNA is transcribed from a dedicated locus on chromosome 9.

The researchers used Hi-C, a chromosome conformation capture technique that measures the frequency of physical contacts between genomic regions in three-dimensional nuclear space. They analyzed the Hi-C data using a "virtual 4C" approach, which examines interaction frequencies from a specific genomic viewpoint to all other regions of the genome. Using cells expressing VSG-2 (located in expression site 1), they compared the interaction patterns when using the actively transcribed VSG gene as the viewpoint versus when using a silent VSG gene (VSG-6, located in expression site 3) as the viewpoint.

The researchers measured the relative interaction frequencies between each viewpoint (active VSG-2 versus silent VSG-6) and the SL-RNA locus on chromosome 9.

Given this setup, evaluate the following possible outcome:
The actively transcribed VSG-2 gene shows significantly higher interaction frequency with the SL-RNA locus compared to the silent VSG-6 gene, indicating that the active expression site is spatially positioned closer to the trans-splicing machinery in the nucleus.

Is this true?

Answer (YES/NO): YES